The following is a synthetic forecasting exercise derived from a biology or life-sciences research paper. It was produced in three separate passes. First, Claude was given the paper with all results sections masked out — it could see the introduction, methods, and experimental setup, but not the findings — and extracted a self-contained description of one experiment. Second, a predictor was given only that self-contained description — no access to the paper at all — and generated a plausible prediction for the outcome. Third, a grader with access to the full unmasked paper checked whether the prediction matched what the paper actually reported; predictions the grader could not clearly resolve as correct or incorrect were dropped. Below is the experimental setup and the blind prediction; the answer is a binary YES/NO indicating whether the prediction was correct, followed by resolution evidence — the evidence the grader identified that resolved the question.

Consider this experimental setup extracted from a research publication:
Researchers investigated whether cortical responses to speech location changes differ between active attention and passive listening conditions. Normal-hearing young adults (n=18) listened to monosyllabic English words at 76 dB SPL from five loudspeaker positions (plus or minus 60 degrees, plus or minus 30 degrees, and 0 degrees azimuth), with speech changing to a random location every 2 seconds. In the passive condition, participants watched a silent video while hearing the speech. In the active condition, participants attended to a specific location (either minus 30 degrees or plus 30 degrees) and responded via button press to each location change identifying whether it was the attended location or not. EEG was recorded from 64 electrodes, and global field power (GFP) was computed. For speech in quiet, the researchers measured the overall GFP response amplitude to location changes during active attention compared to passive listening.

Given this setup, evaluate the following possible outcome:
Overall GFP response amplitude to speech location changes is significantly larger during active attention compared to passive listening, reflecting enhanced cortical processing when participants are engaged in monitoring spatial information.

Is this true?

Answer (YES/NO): YES